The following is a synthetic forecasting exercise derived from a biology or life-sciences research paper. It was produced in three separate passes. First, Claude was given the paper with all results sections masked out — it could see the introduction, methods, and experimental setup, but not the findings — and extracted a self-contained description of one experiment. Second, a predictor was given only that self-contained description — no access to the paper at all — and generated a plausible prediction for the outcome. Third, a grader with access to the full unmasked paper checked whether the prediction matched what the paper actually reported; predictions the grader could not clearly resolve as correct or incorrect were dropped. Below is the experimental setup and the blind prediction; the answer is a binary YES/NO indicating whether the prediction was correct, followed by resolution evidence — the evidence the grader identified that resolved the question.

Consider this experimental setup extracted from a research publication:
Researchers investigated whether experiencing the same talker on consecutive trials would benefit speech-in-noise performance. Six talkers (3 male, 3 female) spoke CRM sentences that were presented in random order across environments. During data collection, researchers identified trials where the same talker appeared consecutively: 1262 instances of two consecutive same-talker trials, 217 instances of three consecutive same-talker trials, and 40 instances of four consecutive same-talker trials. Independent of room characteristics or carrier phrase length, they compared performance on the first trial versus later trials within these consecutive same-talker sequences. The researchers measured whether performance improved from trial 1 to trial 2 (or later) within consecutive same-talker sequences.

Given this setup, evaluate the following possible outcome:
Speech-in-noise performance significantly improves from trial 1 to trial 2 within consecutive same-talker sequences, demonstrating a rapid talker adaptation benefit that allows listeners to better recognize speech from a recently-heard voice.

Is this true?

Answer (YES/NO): NO